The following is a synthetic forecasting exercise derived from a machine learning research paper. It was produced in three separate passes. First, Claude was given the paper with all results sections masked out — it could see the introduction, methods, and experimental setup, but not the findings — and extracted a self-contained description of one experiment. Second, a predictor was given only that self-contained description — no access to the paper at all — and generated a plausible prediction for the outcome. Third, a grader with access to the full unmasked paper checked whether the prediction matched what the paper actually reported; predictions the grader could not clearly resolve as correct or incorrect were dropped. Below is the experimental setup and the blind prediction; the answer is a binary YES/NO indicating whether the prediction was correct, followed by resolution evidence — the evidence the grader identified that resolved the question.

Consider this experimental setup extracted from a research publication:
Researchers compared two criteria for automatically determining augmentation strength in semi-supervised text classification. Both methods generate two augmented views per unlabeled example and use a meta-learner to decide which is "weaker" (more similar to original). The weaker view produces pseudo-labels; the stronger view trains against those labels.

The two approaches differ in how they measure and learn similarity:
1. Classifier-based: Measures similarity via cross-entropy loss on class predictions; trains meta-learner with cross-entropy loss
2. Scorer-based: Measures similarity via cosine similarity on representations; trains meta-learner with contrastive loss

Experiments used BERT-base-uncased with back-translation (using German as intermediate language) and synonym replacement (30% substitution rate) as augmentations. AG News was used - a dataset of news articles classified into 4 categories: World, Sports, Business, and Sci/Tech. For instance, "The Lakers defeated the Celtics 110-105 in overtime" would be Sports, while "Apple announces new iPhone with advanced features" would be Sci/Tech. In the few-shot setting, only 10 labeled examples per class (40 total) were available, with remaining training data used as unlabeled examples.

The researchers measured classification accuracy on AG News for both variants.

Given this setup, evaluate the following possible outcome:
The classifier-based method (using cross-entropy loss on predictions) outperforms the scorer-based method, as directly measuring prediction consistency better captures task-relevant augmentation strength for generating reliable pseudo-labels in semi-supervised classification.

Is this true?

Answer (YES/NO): YES